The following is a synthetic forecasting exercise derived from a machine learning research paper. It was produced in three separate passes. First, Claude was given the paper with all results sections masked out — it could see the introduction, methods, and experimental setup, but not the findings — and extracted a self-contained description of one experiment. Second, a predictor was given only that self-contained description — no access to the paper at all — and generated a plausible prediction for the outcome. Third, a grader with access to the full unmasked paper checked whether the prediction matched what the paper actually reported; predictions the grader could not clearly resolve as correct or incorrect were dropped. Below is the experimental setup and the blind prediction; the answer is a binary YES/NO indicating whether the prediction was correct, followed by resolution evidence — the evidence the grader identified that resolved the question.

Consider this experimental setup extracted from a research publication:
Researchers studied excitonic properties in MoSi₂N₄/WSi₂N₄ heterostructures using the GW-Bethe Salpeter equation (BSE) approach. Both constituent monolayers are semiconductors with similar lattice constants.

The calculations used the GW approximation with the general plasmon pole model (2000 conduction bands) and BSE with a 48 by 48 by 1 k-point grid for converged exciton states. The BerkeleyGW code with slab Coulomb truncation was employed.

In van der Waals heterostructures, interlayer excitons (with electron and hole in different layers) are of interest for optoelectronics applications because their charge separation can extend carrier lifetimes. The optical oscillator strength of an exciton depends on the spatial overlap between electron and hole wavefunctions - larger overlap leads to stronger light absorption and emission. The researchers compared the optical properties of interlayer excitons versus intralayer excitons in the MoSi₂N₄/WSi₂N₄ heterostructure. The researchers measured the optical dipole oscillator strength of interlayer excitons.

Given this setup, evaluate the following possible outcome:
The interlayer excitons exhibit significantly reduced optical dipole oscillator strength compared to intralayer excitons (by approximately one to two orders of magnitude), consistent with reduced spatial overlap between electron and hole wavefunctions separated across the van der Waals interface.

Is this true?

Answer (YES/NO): NO